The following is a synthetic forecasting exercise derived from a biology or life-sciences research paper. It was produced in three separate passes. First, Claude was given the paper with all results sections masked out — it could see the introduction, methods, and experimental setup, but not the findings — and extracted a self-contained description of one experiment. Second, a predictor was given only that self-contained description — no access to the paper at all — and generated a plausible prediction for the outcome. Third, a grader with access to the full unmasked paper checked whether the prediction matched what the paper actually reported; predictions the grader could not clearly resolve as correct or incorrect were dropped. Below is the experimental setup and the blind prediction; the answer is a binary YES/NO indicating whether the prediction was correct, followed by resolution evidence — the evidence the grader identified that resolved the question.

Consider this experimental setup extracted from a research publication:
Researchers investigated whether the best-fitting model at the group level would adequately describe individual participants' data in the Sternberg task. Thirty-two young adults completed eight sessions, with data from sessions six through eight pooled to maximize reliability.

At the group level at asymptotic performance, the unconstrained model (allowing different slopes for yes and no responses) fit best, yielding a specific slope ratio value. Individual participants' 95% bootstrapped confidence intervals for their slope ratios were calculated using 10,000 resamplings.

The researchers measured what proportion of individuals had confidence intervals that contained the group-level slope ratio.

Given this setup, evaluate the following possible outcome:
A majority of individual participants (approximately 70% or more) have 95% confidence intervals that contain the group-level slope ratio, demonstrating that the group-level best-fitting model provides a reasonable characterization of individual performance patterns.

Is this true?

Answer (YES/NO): NO